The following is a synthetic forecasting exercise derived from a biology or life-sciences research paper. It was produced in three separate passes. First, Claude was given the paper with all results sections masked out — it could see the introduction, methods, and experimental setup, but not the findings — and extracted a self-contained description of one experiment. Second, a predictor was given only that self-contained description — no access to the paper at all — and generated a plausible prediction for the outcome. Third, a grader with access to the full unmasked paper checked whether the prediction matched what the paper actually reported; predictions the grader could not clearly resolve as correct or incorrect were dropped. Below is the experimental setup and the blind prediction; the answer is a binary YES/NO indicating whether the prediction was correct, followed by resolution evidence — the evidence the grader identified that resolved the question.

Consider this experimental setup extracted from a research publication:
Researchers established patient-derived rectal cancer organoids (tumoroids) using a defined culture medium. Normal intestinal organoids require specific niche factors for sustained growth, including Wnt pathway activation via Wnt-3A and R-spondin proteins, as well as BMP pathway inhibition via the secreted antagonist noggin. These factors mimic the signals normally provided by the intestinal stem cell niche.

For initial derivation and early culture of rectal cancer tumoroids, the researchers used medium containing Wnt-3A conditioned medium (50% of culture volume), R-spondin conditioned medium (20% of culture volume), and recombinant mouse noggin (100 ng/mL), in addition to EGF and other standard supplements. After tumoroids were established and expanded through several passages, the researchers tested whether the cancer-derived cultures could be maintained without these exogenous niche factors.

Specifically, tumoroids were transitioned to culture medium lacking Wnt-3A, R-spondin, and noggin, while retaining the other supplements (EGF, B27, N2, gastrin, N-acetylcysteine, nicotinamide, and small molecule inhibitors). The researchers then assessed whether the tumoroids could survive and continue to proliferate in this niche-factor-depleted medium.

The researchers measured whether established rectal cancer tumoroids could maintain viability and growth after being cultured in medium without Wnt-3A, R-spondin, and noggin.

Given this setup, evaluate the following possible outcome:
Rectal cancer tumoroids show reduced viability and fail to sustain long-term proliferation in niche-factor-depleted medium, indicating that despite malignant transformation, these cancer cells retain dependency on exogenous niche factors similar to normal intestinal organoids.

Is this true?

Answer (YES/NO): NO